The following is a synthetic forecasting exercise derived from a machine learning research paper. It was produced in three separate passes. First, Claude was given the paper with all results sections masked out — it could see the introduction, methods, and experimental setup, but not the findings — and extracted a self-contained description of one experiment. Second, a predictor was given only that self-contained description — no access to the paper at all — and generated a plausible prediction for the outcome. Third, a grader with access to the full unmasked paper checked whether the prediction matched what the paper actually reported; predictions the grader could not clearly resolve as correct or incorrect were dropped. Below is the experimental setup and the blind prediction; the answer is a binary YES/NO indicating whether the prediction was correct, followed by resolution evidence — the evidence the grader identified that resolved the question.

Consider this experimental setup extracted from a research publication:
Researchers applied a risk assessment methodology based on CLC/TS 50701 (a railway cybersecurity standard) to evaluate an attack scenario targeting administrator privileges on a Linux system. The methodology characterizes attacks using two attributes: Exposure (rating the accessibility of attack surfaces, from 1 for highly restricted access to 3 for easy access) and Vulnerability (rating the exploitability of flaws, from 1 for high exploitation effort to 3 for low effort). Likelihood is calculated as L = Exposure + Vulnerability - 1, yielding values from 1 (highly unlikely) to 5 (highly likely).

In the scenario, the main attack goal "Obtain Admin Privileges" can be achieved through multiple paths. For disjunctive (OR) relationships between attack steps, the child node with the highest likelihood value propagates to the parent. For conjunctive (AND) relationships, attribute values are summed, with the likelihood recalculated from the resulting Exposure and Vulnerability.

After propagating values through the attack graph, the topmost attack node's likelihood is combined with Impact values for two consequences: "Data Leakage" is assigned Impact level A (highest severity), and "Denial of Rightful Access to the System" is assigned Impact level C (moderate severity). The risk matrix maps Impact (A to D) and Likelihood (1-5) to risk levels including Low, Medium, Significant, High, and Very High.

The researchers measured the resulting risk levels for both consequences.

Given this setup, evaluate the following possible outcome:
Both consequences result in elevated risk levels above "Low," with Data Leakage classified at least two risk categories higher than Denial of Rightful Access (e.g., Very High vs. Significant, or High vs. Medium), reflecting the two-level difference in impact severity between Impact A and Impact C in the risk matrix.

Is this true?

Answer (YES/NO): NO